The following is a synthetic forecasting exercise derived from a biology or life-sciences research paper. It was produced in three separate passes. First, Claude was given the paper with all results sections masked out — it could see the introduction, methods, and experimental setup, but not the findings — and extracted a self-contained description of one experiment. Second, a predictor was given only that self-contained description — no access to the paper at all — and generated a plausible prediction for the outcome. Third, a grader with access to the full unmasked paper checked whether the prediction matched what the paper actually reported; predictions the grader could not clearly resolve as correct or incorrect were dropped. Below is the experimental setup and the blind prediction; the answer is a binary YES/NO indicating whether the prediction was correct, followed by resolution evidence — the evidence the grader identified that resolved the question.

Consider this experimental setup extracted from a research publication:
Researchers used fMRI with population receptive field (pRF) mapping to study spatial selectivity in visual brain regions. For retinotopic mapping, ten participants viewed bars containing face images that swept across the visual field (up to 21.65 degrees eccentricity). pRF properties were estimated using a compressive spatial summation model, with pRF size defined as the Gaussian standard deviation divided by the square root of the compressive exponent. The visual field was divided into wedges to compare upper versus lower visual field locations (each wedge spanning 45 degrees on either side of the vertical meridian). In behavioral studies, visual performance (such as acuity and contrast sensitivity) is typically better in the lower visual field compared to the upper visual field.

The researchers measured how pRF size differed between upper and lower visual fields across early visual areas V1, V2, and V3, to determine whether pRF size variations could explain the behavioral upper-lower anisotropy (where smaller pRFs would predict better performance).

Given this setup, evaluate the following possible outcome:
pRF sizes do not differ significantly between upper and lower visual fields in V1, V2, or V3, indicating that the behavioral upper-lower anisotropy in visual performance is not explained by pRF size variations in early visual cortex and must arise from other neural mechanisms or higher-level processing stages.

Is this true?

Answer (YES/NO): NO